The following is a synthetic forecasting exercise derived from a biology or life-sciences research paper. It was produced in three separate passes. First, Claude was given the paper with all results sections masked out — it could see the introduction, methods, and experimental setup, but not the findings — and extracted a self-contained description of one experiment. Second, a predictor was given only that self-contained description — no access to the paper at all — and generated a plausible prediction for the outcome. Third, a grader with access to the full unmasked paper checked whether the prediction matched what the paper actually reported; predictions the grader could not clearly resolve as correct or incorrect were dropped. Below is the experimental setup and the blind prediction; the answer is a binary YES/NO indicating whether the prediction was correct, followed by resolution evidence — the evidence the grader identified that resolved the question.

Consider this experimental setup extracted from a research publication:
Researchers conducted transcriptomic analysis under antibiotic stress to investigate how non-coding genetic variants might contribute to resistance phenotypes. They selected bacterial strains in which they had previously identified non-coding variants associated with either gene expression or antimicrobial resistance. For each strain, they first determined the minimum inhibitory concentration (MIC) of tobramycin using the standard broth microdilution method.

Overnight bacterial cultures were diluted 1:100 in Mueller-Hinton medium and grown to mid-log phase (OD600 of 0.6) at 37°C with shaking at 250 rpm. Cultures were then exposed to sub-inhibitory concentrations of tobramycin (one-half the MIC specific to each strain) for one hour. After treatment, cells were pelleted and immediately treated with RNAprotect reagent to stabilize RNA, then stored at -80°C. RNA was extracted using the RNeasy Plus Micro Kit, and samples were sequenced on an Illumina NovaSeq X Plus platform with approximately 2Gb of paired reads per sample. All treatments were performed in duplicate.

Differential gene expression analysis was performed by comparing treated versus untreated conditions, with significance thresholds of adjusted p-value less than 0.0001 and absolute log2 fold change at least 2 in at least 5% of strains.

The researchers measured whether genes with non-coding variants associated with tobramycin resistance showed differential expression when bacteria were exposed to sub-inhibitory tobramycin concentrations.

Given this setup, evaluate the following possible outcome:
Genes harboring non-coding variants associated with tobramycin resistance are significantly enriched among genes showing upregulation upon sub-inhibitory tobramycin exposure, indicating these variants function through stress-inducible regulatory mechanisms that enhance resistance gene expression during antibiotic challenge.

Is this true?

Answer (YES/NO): NO